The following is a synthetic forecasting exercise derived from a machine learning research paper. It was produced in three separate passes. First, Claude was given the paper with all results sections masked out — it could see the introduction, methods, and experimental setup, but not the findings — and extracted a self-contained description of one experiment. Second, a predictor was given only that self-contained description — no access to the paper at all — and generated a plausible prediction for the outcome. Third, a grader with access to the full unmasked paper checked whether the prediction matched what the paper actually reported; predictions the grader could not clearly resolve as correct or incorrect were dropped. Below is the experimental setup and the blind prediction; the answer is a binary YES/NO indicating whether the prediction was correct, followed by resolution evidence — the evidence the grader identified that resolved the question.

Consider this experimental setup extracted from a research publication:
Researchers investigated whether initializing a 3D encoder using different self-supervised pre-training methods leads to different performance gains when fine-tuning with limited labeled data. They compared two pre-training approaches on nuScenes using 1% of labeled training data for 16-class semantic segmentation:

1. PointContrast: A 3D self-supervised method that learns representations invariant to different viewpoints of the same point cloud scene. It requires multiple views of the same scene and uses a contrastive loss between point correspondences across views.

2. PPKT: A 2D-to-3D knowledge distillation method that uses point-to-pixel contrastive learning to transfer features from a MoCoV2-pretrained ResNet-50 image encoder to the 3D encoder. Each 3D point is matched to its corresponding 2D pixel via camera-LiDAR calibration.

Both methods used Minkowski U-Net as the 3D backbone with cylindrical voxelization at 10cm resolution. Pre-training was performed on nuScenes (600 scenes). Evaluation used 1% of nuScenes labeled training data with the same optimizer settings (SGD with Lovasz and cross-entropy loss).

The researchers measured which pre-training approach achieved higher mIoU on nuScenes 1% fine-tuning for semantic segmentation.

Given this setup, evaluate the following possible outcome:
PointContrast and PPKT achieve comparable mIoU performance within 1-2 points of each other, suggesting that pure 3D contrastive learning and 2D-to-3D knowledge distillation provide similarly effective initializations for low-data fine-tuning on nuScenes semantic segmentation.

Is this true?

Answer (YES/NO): NO